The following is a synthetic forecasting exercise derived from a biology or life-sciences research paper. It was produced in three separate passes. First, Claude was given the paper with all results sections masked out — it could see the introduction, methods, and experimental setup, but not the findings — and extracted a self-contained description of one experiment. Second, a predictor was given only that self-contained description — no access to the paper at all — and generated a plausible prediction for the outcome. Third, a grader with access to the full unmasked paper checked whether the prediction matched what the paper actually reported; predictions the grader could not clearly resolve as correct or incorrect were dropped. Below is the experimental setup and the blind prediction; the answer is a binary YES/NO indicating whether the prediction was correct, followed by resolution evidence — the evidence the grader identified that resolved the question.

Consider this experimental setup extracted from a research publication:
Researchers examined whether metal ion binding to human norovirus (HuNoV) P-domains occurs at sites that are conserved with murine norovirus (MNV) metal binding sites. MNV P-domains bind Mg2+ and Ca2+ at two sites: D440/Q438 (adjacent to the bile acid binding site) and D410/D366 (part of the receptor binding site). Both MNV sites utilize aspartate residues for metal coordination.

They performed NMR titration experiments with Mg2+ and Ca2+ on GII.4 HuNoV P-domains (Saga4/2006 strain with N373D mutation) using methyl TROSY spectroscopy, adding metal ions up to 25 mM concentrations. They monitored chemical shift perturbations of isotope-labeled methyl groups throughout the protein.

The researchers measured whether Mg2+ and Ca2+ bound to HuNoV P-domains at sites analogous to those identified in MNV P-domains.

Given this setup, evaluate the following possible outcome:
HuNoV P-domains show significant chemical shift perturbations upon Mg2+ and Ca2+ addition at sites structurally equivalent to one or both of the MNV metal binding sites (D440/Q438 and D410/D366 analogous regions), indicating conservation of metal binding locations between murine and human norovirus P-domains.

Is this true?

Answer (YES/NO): NO